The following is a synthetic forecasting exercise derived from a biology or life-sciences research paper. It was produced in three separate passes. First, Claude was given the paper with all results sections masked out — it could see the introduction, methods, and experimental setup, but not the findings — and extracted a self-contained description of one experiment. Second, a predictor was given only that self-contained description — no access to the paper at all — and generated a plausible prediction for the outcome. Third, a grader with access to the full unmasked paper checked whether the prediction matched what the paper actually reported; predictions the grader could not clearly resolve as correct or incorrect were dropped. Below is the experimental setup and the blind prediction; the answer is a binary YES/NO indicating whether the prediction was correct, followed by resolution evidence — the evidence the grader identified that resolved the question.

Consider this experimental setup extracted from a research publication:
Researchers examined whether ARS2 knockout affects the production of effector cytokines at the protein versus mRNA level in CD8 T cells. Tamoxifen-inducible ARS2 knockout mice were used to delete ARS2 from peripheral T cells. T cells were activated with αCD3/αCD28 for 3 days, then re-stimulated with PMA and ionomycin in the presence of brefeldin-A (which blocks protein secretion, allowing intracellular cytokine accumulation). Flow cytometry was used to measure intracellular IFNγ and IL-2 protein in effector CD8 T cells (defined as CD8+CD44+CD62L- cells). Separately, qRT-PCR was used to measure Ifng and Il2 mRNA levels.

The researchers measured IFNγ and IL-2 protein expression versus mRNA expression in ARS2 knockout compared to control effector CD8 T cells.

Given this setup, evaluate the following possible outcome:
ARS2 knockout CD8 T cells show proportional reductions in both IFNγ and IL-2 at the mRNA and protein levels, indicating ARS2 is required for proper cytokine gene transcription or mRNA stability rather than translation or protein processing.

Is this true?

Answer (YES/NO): NO